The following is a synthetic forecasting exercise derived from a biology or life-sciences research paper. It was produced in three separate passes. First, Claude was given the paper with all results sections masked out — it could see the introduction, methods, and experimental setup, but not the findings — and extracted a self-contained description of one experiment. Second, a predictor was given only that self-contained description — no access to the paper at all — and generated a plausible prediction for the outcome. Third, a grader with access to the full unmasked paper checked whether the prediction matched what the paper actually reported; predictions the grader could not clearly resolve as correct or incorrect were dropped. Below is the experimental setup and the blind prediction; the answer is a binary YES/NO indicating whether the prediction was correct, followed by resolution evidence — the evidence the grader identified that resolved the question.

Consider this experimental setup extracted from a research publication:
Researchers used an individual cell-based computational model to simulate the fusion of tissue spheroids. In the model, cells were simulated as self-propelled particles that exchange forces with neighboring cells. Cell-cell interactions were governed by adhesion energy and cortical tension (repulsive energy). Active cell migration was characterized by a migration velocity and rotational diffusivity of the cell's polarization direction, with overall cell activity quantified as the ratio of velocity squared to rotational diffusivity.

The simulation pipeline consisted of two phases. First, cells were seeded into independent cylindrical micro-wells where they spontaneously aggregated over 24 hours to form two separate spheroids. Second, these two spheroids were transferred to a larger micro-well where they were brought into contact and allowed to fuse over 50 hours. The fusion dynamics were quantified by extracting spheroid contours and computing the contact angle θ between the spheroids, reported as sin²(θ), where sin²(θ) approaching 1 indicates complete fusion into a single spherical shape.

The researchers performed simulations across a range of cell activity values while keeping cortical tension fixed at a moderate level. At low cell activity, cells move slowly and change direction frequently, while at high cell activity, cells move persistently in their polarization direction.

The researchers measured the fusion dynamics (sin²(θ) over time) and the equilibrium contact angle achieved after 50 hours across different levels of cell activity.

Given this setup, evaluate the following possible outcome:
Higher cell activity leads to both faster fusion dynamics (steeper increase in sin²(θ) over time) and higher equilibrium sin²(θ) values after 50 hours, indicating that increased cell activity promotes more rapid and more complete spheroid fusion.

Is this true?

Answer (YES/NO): YES